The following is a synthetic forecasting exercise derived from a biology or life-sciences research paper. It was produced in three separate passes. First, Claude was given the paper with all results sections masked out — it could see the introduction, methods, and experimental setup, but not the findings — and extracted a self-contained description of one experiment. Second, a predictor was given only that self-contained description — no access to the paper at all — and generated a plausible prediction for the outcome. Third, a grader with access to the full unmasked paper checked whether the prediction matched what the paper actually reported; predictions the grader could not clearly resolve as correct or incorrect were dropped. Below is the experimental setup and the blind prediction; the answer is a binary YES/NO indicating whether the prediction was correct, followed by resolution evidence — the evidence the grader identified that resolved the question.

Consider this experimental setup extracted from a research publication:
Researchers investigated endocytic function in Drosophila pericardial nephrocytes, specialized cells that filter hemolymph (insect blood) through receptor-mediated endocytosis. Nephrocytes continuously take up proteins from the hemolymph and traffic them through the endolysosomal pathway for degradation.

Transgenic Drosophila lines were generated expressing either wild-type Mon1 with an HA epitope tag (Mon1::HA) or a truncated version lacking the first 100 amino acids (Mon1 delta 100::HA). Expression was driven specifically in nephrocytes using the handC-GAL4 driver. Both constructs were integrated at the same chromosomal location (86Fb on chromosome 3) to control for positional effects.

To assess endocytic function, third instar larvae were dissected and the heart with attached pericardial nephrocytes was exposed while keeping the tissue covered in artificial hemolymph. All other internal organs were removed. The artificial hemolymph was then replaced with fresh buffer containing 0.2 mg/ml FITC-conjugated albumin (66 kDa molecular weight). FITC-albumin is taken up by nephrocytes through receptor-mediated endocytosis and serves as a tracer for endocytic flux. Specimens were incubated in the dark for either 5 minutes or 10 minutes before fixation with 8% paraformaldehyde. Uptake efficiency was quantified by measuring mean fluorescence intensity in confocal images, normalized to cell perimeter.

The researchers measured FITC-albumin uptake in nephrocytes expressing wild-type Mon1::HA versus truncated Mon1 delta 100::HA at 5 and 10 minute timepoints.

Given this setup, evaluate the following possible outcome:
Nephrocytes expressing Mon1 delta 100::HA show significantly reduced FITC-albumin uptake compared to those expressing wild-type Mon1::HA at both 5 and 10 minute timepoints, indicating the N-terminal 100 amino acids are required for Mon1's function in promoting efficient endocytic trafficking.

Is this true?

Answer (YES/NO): NO